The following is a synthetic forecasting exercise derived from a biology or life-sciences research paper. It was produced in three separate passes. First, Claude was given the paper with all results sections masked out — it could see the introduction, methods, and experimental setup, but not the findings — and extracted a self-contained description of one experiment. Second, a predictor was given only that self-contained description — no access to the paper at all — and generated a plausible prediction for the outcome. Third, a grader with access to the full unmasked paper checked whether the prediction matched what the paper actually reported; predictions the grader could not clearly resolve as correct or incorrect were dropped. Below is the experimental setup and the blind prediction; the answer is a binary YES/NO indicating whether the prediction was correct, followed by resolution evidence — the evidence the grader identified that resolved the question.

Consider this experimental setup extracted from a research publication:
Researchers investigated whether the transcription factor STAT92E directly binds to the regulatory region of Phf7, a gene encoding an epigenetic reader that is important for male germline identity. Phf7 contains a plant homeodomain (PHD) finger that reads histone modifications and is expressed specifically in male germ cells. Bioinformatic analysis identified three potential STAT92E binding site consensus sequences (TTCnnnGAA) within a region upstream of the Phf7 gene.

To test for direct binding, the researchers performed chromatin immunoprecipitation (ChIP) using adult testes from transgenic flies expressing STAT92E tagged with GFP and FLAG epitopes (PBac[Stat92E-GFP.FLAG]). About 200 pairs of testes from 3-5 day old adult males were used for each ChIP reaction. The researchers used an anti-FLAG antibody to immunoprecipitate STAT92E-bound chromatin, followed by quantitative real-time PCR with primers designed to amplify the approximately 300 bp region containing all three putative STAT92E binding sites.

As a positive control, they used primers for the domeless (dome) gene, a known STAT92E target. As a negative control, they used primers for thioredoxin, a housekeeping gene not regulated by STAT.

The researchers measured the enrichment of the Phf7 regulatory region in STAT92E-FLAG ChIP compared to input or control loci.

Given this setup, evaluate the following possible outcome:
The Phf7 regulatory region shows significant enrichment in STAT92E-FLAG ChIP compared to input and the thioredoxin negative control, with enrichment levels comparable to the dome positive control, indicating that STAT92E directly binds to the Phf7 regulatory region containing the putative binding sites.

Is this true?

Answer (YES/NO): YES